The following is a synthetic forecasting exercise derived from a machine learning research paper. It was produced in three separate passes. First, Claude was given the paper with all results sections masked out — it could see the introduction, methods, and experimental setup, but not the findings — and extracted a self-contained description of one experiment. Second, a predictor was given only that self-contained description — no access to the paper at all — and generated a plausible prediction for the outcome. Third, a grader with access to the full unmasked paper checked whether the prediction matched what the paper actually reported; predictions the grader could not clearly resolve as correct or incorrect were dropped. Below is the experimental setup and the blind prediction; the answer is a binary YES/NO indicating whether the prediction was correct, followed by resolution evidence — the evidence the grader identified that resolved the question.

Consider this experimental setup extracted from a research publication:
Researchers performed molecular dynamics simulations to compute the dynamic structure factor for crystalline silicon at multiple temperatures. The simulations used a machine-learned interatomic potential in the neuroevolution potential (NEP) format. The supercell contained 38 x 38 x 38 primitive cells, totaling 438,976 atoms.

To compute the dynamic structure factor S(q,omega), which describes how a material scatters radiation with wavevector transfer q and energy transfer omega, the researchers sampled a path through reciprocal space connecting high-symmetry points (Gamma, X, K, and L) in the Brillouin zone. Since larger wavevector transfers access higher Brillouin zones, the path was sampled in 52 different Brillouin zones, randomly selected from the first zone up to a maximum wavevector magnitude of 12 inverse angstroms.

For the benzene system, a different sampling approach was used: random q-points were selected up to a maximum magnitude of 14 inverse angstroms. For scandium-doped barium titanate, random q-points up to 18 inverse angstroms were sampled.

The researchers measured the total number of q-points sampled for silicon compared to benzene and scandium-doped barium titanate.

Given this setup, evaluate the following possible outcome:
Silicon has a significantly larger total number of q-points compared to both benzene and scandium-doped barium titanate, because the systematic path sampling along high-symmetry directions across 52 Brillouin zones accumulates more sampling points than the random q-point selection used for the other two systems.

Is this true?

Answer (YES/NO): YES